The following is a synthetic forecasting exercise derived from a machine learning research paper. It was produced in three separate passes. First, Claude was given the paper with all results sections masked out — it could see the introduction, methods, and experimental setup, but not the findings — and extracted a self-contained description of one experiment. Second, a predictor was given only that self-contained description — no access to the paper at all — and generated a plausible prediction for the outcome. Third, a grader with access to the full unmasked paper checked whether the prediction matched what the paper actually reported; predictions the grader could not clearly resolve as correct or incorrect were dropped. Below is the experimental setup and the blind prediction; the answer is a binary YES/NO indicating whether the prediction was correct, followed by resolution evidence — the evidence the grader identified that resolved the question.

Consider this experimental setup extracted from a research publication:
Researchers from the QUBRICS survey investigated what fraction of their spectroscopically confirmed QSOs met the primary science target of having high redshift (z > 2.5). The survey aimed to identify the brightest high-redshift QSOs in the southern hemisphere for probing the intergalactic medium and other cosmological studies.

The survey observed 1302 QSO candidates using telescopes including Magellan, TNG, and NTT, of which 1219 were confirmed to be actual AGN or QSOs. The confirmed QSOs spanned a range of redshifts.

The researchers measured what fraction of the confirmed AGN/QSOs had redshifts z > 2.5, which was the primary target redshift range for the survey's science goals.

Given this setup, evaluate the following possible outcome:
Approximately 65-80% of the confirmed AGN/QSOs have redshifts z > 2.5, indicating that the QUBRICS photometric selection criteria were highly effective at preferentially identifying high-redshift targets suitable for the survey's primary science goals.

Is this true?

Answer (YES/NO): YES